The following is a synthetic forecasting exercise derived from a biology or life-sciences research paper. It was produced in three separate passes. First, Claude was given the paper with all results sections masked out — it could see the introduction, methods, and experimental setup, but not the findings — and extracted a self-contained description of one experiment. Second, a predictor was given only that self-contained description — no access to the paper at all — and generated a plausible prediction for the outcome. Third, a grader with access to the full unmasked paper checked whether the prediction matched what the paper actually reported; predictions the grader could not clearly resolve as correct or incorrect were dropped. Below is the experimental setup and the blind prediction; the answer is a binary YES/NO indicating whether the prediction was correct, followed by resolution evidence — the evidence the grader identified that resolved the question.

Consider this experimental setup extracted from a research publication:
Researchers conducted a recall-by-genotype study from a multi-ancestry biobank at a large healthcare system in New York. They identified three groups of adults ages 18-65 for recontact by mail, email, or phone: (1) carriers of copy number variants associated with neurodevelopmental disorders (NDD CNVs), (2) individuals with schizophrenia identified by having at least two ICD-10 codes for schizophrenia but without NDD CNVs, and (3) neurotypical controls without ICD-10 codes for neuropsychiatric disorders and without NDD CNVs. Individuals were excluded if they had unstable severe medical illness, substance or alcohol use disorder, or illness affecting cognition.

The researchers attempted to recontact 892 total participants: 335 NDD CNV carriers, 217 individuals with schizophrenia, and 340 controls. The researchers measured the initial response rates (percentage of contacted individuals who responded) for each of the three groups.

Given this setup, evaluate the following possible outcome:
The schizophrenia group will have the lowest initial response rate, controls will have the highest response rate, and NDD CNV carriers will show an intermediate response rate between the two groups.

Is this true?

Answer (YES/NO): NO